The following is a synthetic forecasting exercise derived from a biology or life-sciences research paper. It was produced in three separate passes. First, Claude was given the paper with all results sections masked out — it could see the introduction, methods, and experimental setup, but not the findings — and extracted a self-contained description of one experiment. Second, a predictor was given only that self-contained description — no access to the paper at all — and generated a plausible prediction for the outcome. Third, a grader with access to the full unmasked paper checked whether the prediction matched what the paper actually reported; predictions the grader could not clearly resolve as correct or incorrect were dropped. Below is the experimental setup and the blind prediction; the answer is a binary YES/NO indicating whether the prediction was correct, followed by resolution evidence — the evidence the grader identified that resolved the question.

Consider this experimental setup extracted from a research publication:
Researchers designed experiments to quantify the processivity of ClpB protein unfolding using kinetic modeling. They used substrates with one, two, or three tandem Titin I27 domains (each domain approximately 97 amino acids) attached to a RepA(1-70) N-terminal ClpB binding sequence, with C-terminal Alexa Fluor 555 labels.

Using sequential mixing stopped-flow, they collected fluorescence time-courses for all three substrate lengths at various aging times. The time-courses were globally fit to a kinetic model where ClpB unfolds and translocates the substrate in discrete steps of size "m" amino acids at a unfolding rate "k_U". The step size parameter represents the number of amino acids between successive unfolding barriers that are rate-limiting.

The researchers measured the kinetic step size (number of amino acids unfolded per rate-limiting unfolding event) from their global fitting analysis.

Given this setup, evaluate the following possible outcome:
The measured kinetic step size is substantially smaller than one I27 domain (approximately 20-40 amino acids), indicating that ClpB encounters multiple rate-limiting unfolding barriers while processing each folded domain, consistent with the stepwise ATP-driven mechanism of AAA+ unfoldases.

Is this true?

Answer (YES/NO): NO